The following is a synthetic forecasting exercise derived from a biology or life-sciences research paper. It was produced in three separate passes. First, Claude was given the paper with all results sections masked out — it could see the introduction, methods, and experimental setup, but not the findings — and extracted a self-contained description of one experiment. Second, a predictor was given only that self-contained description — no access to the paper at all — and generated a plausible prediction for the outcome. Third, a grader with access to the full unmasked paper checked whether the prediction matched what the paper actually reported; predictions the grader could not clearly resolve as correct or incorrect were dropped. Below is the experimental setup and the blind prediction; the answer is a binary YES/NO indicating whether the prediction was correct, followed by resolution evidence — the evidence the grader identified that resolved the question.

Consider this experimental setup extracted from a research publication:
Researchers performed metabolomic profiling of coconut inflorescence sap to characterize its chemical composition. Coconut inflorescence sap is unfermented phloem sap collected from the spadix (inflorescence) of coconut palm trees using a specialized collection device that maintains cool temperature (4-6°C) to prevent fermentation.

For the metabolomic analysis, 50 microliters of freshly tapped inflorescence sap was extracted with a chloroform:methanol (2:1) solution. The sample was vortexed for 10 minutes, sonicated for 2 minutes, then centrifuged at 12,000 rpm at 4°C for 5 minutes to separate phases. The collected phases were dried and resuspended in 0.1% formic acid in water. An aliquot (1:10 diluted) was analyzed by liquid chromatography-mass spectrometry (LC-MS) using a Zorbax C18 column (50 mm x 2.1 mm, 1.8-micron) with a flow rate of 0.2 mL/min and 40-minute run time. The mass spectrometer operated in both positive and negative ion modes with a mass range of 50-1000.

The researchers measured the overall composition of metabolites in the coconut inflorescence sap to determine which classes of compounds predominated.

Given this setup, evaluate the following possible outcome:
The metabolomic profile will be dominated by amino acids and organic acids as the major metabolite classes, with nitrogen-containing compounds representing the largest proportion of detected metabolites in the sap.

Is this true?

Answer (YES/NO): NO